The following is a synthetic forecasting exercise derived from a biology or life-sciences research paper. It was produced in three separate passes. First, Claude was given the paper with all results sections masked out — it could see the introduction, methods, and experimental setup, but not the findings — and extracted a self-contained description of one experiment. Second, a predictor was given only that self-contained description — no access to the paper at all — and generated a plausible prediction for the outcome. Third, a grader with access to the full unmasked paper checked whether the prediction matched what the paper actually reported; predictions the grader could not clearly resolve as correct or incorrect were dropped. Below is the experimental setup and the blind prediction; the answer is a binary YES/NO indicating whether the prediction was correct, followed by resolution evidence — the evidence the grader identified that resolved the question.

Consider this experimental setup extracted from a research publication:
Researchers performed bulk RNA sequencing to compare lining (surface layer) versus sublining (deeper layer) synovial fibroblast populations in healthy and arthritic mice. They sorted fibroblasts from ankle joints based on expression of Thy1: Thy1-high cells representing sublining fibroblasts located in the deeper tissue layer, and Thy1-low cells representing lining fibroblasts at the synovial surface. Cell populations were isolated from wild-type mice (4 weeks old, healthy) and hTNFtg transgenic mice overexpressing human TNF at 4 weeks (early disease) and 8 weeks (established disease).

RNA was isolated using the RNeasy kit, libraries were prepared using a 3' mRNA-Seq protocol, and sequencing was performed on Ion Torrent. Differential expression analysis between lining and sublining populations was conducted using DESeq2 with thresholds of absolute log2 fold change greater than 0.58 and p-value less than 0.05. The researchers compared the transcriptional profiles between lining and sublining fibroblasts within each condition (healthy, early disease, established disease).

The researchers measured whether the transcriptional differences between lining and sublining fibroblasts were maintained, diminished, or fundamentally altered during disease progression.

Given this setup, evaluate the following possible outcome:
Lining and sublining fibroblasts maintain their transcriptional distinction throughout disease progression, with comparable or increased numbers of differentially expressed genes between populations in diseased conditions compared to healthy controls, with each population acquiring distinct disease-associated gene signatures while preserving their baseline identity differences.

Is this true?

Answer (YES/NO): NO